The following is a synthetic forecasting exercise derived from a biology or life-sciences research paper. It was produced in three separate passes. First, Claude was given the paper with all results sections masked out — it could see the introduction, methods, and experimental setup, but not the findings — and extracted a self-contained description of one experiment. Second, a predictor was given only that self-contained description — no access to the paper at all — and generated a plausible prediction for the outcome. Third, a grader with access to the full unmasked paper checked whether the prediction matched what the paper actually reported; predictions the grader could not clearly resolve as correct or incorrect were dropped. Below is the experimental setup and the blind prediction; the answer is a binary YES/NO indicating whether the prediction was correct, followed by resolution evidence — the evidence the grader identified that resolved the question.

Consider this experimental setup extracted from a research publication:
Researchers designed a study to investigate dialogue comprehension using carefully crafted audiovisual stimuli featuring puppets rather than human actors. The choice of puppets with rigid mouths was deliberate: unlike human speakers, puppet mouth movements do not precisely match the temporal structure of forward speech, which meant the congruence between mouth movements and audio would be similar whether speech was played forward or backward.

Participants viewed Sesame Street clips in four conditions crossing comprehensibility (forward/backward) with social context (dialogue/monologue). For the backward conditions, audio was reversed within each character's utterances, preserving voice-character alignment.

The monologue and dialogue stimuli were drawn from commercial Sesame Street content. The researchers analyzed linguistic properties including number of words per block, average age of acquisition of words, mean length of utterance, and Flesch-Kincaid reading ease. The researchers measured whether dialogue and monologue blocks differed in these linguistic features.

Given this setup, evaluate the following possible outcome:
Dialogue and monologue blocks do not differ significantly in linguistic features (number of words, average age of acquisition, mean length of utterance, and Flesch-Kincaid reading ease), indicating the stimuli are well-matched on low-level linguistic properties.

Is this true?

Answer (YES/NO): NO